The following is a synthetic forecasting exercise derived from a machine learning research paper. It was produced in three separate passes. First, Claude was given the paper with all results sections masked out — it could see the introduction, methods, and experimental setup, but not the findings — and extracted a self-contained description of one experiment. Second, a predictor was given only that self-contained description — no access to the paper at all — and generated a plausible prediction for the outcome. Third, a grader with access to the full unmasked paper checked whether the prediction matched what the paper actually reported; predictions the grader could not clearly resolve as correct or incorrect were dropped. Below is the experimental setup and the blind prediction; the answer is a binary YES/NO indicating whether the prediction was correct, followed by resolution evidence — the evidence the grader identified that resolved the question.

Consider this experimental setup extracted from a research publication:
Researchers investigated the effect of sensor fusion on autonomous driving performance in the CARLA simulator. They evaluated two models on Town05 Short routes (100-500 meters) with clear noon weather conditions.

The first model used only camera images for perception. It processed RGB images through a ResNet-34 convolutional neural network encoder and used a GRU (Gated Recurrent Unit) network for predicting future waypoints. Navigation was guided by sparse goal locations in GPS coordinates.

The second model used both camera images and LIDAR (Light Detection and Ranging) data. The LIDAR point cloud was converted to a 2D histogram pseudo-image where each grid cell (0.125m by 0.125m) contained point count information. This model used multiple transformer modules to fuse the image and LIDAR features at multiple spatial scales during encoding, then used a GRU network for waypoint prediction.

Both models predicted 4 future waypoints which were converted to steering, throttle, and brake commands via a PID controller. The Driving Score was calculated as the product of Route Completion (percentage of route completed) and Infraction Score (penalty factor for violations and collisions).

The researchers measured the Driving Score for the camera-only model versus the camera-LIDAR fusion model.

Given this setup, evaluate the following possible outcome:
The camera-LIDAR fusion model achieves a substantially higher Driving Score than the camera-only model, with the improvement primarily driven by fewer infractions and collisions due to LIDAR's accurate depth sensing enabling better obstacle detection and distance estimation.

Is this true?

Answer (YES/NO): NO